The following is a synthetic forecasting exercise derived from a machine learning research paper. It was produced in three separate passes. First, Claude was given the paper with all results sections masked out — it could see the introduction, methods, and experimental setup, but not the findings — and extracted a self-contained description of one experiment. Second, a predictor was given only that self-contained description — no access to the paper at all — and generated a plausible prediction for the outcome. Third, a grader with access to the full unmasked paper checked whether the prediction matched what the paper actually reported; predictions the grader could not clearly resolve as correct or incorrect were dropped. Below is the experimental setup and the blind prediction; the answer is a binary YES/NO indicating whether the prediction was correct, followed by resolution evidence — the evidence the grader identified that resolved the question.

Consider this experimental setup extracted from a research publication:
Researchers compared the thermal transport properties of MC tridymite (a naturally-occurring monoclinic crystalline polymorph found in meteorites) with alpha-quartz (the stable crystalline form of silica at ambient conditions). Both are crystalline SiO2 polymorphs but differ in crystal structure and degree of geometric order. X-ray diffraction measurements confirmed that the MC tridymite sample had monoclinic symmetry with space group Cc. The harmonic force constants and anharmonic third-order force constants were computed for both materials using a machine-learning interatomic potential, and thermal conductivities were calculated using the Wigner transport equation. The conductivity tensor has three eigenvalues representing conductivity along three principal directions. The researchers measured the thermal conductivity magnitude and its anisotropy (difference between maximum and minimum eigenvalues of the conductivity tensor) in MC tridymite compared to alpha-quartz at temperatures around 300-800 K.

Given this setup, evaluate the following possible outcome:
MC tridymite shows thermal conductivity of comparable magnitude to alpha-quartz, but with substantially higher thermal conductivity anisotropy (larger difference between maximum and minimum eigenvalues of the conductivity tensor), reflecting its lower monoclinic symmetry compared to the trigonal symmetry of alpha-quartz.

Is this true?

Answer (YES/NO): NO